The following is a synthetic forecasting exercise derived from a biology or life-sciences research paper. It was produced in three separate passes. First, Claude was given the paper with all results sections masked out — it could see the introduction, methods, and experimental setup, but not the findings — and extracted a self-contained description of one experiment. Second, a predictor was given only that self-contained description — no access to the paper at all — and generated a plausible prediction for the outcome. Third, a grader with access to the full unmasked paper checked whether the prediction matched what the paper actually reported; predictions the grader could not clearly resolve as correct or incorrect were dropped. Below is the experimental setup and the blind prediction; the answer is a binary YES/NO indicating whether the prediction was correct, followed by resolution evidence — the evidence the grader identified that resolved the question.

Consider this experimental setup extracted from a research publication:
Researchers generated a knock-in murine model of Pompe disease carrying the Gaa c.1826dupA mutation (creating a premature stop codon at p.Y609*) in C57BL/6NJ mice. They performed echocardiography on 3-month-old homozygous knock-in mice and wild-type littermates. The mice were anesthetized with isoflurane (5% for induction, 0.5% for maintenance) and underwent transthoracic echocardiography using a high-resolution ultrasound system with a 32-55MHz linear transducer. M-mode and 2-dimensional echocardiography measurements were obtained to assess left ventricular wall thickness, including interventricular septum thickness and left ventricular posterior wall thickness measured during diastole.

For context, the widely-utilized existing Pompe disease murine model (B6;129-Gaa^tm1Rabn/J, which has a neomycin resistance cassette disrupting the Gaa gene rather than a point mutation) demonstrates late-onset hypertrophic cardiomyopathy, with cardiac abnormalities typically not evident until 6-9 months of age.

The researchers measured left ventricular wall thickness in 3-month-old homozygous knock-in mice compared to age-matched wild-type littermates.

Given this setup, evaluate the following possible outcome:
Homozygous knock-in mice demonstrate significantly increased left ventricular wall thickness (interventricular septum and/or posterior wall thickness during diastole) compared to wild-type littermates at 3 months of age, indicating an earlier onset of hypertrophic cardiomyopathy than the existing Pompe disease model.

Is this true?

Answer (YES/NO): YES